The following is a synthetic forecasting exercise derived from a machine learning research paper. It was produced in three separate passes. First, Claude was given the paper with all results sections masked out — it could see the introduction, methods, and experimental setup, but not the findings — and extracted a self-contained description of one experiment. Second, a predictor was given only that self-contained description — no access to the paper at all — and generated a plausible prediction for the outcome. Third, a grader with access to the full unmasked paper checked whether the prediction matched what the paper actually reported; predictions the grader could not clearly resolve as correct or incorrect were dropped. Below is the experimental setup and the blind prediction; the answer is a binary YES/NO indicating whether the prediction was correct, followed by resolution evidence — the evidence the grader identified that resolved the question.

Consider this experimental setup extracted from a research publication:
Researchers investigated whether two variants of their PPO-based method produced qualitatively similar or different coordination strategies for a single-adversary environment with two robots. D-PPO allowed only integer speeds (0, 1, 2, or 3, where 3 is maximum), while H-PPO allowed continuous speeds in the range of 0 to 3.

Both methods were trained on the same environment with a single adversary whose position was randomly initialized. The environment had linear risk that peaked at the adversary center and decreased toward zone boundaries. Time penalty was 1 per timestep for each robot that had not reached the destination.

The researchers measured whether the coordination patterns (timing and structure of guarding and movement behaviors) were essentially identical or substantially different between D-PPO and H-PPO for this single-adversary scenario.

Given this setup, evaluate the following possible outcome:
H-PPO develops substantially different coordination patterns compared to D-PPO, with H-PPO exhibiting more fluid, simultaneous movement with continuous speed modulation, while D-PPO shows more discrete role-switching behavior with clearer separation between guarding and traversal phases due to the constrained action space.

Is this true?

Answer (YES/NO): NO